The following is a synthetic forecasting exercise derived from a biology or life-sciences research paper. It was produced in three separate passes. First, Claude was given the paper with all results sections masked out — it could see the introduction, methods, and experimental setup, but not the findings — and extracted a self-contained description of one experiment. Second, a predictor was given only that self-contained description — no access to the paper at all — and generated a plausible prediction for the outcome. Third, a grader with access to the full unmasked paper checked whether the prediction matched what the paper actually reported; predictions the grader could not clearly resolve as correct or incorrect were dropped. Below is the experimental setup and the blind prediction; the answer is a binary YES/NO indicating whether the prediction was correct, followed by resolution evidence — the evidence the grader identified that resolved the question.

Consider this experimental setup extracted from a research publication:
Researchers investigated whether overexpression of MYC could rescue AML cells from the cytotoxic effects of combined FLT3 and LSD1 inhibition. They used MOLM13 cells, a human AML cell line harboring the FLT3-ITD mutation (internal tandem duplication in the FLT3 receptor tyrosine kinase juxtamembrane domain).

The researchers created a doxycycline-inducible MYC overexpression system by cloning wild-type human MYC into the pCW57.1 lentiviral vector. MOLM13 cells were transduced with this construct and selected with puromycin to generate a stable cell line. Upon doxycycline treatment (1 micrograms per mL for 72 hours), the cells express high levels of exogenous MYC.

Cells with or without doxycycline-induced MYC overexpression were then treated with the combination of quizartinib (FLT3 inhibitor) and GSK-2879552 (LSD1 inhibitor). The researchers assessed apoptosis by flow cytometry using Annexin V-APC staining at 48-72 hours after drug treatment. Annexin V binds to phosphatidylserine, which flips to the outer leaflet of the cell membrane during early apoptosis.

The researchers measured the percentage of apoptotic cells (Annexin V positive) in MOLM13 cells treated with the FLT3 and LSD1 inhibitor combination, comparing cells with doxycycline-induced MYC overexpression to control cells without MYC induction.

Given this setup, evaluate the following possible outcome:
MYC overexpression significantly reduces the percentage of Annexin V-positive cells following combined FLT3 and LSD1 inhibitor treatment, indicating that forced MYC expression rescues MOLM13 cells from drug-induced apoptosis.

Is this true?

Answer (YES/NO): YES